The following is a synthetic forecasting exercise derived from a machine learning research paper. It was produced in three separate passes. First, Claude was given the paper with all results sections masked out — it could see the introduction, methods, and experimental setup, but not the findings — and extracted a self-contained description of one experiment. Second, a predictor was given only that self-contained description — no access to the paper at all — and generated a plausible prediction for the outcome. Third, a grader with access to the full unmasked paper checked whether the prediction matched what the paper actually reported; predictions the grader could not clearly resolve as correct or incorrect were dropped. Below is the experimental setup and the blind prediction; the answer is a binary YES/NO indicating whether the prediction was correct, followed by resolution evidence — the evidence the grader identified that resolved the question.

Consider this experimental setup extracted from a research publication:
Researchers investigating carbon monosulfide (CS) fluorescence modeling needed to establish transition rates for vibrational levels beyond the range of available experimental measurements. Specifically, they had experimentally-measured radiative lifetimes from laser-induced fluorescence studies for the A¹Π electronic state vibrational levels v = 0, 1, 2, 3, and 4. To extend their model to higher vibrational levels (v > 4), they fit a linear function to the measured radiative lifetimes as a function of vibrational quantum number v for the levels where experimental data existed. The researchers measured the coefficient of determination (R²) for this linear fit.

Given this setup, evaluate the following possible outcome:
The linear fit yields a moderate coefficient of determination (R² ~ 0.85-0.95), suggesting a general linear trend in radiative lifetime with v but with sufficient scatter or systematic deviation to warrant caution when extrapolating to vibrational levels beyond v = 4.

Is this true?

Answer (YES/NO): NO